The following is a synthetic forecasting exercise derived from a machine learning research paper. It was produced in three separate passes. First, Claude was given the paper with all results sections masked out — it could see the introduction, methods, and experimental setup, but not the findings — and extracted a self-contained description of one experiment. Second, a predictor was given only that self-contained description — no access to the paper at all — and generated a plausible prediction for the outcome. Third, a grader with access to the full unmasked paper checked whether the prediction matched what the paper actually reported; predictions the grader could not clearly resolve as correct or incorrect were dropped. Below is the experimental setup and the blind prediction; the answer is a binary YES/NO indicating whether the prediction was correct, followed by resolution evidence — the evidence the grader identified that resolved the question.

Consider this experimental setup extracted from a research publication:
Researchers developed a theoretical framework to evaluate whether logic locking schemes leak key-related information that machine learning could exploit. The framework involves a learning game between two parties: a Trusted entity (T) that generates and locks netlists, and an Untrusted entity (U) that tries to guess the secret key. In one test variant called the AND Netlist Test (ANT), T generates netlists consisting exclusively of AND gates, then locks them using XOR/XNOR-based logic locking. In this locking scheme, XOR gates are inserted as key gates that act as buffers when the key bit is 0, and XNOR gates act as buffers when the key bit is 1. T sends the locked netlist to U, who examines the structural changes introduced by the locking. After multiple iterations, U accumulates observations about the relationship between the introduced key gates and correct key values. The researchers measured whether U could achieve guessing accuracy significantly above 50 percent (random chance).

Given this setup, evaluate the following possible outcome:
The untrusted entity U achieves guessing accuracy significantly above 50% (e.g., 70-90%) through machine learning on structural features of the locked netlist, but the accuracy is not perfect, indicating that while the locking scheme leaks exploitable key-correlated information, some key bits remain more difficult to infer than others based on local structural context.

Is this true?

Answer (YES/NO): NO